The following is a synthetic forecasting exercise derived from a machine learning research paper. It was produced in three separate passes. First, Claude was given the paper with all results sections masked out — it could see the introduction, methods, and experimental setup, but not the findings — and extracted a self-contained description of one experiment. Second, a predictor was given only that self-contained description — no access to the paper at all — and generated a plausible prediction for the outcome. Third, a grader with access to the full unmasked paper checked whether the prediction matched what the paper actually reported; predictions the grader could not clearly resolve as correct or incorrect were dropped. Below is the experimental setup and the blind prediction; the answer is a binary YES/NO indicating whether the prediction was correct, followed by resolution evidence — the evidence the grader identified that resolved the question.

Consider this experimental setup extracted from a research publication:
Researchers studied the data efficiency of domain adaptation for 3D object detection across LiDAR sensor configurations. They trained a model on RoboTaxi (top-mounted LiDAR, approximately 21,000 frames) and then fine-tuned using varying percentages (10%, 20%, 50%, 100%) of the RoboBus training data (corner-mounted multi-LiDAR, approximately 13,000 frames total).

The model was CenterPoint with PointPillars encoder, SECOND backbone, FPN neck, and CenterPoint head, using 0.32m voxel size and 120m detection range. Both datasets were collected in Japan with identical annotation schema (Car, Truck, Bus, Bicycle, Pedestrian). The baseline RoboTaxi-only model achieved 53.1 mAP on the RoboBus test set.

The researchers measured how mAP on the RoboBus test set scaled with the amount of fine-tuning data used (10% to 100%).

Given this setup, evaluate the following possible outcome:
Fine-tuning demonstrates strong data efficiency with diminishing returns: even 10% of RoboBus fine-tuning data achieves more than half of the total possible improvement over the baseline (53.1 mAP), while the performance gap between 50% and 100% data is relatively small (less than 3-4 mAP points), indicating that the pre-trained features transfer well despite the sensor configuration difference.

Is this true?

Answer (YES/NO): YES